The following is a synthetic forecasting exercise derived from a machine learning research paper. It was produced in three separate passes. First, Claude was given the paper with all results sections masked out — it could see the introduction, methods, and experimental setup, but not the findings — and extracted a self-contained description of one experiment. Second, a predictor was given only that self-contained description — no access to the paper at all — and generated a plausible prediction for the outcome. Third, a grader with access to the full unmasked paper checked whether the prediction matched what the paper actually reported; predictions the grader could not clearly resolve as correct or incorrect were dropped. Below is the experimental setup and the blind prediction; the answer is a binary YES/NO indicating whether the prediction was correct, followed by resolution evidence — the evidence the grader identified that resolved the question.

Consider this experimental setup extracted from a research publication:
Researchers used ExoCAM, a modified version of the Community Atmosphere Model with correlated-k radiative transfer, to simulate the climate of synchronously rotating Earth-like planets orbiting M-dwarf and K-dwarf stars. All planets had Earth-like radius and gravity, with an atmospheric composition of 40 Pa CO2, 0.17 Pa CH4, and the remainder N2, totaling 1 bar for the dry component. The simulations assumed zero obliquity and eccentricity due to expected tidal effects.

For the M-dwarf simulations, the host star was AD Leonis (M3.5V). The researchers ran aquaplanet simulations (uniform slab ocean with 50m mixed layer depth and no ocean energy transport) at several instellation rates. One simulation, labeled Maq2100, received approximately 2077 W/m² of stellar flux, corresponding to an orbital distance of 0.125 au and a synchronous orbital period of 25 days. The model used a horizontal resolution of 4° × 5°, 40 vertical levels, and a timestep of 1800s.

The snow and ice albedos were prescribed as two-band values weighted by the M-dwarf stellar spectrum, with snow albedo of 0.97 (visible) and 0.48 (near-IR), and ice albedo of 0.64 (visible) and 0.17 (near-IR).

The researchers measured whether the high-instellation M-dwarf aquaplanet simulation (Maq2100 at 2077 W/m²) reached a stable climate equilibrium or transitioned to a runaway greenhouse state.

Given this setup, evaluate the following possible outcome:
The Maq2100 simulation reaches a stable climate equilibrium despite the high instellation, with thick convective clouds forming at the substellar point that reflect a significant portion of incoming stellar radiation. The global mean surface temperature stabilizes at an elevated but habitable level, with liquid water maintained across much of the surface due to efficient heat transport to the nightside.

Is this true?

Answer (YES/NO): NO